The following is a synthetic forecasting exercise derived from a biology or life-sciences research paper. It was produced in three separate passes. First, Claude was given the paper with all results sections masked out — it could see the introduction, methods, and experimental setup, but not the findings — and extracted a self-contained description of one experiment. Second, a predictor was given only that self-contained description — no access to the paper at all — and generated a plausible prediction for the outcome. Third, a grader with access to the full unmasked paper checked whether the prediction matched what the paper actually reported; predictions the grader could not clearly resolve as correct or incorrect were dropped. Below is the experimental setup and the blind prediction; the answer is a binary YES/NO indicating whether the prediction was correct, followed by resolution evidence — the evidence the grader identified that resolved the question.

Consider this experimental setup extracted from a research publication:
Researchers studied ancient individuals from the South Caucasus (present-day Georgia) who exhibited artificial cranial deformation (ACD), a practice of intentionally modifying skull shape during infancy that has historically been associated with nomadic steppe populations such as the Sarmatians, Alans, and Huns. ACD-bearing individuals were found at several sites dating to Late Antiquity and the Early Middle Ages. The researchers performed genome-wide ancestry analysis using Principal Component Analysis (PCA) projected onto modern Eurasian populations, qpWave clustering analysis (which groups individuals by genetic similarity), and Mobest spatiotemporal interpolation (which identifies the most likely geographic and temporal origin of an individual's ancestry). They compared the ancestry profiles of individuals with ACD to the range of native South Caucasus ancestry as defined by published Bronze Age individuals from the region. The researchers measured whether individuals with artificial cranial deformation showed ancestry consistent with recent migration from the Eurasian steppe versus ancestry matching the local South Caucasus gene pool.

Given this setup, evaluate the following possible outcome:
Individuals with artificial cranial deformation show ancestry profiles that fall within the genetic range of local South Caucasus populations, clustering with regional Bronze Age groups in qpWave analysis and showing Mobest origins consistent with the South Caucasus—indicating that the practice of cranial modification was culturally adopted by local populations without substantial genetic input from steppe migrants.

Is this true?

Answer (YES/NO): NO